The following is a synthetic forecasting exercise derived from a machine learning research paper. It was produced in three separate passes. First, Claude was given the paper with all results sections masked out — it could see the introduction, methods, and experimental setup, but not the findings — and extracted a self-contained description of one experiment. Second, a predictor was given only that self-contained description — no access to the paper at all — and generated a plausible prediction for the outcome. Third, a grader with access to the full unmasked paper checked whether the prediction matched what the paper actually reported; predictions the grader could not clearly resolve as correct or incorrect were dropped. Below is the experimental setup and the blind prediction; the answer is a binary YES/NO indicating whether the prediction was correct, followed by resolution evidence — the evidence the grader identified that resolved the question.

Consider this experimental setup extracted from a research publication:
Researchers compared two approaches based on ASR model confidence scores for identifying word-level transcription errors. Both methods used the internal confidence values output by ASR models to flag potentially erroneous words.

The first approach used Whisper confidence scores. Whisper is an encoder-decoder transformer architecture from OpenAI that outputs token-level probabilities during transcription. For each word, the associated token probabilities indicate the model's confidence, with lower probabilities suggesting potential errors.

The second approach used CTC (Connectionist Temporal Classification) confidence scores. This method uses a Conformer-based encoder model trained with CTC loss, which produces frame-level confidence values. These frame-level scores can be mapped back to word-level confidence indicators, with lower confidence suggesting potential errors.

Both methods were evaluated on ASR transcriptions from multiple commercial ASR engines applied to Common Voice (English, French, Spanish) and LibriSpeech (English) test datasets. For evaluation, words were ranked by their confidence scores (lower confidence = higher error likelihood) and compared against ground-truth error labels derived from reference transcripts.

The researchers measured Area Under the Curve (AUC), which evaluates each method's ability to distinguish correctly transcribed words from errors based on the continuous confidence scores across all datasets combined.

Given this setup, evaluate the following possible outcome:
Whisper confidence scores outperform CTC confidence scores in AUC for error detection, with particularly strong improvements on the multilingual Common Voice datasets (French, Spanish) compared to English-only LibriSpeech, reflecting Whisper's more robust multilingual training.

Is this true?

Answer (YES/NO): NO